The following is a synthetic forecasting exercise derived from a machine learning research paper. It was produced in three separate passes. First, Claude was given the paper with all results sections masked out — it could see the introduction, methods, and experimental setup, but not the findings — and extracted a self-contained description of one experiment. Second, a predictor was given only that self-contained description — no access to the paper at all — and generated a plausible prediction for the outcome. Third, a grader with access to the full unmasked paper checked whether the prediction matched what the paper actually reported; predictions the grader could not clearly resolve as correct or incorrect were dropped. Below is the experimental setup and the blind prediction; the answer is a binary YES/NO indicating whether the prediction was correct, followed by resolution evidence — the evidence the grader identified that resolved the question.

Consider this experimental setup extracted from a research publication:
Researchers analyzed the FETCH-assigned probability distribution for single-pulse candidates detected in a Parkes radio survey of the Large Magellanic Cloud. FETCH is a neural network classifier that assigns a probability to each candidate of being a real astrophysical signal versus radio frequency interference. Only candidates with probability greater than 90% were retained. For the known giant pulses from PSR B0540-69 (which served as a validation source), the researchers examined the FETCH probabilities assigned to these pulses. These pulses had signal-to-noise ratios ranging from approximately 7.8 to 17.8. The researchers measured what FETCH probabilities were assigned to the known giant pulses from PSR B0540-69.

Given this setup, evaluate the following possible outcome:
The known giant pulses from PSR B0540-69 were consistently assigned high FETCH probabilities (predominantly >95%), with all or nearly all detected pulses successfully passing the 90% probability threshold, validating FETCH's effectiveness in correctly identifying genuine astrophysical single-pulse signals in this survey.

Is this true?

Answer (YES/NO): YES